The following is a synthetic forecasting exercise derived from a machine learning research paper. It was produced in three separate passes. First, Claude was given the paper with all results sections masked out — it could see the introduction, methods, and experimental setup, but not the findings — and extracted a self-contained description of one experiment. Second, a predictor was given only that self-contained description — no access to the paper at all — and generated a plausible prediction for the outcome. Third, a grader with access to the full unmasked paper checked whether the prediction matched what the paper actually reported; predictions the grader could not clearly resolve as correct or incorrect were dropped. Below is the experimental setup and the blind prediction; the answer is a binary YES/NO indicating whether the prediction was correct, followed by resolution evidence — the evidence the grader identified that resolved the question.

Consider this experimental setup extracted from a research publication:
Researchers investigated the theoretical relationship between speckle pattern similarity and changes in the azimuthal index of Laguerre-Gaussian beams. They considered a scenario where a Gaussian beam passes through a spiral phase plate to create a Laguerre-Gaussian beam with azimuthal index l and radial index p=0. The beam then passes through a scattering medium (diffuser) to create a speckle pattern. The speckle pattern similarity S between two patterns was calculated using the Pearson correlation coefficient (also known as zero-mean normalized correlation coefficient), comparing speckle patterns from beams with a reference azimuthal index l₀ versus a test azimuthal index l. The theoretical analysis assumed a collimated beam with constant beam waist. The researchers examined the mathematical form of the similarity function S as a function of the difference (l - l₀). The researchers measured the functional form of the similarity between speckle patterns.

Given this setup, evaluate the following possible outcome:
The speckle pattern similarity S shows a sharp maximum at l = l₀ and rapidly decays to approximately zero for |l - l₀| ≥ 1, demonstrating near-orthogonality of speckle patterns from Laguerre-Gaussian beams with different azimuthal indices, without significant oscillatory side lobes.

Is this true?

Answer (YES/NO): NO